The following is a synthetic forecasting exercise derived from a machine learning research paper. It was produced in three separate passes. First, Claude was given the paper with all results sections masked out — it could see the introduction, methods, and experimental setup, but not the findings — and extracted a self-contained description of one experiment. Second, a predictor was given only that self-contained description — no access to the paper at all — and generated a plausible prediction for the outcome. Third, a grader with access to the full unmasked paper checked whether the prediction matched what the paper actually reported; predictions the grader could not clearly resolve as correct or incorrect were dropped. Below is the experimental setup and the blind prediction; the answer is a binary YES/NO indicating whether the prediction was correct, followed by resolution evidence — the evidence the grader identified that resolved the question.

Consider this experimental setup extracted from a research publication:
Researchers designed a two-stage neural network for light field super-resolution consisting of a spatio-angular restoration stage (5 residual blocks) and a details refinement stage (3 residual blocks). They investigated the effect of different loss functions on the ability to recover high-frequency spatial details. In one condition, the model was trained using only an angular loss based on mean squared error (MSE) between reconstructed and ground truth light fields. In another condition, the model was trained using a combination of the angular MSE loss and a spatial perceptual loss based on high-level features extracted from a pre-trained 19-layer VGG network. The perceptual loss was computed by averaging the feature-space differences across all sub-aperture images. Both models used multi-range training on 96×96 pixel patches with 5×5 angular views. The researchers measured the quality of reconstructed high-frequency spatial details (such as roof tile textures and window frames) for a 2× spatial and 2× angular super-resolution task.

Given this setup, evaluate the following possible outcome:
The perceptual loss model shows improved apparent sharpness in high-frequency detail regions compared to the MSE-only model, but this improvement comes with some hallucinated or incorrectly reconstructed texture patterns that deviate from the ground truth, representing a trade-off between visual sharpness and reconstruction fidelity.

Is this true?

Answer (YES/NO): NO